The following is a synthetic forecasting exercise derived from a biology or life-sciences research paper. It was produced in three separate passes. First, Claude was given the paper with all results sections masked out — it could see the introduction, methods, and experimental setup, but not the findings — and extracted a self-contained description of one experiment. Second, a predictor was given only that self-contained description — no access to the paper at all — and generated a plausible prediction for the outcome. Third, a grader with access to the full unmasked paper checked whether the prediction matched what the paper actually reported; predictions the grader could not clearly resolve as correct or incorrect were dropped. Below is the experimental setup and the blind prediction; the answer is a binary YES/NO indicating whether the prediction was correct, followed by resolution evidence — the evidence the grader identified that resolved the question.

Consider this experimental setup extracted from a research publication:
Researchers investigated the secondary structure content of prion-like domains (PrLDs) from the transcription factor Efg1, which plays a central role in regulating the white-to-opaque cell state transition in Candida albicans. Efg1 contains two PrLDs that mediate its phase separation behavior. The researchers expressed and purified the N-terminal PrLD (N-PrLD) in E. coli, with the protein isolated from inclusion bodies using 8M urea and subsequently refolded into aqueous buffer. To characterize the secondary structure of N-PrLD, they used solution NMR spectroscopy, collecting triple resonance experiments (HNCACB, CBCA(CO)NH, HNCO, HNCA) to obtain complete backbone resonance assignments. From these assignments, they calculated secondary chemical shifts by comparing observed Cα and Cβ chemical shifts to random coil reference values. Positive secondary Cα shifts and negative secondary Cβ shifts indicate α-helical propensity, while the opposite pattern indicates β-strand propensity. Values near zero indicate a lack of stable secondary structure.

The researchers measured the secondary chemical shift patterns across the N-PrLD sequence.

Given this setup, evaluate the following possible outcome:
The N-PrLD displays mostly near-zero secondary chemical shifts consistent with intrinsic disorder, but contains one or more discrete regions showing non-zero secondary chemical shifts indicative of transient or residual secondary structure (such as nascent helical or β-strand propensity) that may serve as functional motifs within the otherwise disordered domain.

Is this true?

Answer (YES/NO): YES